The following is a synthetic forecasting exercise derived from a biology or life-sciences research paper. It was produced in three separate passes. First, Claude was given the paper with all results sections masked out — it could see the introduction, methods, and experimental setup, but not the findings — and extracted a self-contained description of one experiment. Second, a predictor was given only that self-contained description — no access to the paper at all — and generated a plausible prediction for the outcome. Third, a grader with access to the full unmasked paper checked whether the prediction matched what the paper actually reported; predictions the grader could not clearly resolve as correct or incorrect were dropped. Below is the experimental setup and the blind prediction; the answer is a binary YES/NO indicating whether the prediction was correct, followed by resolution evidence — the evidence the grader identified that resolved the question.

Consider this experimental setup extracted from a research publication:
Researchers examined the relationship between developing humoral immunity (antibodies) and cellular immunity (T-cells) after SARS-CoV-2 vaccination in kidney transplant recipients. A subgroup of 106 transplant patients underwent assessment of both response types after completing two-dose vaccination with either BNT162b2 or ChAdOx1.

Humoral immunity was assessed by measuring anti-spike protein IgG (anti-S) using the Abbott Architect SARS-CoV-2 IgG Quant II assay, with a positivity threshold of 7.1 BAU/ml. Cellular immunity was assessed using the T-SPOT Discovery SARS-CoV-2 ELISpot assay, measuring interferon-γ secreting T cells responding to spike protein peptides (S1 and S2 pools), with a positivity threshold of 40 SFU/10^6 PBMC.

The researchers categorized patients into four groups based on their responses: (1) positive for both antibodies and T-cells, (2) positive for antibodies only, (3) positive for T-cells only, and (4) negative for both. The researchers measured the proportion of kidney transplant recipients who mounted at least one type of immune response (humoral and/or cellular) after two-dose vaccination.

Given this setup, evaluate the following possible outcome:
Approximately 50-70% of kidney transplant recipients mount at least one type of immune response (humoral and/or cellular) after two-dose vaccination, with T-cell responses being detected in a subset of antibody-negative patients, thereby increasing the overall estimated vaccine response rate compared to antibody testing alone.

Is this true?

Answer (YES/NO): NO